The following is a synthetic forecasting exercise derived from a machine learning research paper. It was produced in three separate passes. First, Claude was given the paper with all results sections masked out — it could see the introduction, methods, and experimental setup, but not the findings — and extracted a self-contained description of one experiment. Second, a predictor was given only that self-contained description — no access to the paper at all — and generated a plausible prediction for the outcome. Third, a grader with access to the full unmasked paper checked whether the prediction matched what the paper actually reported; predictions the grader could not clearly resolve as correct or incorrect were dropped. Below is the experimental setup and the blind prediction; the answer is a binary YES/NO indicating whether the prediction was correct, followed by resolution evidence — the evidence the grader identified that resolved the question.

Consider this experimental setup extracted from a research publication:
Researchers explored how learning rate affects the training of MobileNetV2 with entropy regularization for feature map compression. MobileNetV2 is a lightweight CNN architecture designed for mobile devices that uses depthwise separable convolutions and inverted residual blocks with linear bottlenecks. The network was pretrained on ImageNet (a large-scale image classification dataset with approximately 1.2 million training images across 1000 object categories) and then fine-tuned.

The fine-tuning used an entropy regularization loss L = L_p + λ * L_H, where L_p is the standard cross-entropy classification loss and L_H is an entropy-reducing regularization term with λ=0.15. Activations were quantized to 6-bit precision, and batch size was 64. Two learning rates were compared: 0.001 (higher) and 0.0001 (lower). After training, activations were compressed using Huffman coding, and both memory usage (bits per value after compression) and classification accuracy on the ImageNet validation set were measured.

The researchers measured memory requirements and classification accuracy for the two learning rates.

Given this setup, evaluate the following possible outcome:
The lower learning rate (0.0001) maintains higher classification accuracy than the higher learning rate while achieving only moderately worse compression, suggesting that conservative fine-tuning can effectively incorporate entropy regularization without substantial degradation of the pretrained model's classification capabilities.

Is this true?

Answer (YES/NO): NO